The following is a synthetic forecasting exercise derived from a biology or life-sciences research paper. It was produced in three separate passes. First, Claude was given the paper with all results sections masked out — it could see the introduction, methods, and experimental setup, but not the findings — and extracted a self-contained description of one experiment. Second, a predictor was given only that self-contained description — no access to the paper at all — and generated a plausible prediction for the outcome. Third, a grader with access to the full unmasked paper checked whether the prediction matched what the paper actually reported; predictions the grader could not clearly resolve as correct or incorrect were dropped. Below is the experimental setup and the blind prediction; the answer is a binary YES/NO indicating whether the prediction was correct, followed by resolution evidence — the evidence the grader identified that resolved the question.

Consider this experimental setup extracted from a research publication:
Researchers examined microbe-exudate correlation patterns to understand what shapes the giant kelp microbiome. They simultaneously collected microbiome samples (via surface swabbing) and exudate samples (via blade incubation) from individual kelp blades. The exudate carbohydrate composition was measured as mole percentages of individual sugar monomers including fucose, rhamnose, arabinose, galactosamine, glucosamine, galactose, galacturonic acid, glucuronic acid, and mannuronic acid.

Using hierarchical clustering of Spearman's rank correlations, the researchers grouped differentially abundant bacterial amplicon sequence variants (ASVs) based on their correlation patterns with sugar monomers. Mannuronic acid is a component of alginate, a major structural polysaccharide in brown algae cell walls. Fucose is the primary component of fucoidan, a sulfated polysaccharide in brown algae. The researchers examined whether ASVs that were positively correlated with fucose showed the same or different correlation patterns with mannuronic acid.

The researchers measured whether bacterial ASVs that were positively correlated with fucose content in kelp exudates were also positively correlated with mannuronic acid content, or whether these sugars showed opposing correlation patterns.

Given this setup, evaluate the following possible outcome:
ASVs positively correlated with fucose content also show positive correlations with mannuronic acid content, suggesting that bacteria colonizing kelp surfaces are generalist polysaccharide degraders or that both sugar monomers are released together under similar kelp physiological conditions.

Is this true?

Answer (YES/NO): NO